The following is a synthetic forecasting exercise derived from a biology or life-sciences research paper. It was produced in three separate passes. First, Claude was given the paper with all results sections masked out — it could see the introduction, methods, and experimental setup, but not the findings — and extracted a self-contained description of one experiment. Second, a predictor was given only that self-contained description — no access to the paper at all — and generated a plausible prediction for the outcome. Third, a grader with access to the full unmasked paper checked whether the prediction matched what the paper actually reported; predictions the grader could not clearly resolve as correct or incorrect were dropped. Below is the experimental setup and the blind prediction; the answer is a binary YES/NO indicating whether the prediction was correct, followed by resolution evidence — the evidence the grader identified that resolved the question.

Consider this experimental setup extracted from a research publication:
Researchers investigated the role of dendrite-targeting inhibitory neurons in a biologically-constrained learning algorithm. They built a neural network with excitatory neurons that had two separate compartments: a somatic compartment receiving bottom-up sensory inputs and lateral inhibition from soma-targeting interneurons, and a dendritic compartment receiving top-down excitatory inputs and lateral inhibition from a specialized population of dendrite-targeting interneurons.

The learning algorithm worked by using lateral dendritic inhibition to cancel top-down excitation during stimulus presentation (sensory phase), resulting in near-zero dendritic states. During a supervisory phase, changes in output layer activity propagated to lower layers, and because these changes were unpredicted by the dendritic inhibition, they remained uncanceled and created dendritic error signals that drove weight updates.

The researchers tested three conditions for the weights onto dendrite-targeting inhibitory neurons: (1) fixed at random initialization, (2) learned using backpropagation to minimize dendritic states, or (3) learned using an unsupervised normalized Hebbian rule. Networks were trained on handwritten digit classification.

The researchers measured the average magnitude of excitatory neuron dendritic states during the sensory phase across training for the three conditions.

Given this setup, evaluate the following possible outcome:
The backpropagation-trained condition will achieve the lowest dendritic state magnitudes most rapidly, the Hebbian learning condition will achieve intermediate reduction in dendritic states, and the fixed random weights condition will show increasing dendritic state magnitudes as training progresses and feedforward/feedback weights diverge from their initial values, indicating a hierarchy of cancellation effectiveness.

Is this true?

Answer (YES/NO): NO